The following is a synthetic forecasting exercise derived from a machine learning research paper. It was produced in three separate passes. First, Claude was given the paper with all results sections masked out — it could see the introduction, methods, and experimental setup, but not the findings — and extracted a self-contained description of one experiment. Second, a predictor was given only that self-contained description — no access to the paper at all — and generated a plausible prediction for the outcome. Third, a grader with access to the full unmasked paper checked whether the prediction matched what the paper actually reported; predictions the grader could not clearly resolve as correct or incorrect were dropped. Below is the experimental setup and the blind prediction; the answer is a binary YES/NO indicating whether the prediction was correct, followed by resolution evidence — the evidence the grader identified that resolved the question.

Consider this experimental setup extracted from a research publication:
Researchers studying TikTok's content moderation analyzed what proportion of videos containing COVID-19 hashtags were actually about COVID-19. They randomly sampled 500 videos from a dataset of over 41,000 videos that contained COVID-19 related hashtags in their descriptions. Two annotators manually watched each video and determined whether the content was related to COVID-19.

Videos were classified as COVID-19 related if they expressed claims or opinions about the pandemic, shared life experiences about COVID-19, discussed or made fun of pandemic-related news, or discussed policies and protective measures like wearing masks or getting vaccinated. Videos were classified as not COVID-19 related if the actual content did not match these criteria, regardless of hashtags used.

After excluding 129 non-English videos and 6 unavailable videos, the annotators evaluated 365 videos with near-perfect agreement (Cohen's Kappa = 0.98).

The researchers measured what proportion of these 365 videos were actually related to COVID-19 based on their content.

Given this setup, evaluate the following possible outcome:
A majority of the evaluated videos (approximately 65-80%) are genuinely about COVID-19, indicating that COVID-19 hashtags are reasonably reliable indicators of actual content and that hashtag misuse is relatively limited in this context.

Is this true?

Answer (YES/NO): NO